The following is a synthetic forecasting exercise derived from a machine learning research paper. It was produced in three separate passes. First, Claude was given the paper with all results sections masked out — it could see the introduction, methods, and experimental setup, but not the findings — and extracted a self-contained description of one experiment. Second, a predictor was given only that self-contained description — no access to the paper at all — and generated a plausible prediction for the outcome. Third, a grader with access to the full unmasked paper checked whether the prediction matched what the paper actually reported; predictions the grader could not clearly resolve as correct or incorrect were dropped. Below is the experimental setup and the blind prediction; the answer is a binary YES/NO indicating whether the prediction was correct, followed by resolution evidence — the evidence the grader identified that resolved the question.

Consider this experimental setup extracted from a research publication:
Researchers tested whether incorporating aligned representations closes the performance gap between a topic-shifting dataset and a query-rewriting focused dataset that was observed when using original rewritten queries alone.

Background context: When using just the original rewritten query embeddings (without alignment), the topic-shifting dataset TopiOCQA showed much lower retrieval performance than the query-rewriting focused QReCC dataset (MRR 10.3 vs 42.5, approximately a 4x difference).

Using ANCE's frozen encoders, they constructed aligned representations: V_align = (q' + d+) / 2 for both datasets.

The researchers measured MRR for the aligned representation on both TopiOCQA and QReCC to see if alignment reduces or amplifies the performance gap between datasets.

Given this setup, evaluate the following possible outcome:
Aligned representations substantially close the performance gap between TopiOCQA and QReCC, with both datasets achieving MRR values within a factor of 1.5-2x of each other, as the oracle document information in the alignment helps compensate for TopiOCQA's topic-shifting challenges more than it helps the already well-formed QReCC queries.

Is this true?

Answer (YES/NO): YES